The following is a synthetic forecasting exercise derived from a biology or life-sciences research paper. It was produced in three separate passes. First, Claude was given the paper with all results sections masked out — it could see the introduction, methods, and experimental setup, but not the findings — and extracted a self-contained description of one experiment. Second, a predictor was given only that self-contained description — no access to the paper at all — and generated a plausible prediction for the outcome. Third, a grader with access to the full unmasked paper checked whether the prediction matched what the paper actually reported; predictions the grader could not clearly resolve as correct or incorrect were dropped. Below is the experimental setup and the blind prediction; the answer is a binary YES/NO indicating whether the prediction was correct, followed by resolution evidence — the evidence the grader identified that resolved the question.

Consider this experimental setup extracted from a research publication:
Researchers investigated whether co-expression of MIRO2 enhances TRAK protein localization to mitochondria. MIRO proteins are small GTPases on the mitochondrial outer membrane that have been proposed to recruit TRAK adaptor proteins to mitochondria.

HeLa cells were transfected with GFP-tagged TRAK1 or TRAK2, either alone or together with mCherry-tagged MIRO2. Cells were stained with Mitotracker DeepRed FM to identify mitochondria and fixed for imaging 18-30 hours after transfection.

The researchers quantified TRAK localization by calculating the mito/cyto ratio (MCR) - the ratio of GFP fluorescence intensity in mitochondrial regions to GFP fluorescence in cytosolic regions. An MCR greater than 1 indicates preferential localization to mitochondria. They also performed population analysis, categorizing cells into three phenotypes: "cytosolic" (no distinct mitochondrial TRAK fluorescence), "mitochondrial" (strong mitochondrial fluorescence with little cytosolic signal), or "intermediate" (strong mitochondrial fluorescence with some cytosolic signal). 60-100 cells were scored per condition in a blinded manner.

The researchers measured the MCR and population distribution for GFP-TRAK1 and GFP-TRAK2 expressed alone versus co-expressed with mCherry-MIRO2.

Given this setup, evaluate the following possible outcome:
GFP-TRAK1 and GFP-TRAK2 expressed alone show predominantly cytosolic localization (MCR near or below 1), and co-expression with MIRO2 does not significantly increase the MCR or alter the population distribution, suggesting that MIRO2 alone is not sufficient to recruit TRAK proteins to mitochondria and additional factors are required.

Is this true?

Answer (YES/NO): NO